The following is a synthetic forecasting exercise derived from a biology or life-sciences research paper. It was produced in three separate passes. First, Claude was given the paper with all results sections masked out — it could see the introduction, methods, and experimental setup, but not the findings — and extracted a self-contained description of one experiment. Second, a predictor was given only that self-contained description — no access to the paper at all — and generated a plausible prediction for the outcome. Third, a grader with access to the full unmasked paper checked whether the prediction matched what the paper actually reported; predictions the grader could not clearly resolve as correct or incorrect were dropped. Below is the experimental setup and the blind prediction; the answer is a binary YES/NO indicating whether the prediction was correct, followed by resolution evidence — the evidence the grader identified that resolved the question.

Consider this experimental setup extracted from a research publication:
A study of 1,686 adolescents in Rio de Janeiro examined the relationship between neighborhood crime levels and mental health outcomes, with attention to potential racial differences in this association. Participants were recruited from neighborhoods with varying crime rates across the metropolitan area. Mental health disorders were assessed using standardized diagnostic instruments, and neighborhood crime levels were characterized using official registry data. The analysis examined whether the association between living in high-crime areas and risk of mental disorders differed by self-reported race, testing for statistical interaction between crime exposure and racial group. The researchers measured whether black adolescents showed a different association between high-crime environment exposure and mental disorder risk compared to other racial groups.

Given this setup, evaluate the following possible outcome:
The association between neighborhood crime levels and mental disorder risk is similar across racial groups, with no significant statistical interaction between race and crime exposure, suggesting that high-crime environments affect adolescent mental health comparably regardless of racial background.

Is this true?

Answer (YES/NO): NO